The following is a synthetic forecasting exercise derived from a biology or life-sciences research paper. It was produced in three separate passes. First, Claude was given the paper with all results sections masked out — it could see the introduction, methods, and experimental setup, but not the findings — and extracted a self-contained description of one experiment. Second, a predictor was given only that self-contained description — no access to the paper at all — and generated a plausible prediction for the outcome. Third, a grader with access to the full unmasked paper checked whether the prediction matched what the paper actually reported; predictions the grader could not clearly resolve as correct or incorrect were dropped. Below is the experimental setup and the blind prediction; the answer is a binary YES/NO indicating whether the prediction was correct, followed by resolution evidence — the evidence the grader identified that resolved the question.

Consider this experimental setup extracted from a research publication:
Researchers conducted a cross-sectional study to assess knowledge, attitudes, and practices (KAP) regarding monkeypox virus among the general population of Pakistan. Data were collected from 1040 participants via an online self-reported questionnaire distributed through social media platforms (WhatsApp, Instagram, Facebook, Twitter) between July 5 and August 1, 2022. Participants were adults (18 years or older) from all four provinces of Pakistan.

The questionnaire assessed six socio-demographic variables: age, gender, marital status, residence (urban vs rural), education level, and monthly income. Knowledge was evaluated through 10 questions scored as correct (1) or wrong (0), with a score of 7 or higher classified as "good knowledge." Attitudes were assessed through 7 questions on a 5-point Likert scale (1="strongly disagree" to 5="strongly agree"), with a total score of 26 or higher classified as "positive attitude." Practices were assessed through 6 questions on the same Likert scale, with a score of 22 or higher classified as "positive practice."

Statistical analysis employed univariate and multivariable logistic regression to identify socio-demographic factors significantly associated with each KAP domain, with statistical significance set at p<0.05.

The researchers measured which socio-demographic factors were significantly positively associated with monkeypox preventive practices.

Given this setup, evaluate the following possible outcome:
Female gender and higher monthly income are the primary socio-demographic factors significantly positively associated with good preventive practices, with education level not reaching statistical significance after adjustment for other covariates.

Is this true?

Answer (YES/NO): NO